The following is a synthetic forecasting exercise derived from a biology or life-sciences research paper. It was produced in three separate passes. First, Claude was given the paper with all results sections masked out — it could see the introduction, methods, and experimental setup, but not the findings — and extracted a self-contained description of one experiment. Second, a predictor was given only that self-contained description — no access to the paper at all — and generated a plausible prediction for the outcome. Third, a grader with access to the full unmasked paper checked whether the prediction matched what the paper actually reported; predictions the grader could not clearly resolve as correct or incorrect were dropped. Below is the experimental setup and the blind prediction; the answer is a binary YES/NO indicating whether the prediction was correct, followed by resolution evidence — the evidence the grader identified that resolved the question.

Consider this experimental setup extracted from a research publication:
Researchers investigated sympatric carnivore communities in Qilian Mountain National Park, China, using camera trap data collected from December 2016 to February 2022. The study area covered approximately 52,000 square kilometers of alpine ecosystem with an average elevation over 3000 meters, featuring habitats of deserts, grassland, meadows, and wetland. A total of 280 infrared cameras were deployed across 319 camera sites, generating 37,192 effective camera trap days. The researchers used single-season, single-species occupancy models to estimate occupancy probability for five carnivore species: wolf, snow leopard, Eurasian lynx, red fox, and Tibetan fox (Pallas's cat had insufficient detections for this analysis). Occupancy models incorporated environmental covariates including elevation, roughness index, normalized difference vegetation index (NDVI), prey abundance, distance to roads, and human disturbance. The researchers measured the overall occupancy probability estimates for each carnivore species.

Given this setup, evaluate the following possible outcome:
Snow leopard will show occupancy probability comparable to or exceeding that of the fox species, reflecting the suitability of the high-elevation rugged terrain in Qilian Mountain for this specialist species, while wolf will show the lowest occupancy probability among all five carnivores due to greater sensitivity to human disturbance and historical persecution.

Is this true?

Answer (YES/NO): NO